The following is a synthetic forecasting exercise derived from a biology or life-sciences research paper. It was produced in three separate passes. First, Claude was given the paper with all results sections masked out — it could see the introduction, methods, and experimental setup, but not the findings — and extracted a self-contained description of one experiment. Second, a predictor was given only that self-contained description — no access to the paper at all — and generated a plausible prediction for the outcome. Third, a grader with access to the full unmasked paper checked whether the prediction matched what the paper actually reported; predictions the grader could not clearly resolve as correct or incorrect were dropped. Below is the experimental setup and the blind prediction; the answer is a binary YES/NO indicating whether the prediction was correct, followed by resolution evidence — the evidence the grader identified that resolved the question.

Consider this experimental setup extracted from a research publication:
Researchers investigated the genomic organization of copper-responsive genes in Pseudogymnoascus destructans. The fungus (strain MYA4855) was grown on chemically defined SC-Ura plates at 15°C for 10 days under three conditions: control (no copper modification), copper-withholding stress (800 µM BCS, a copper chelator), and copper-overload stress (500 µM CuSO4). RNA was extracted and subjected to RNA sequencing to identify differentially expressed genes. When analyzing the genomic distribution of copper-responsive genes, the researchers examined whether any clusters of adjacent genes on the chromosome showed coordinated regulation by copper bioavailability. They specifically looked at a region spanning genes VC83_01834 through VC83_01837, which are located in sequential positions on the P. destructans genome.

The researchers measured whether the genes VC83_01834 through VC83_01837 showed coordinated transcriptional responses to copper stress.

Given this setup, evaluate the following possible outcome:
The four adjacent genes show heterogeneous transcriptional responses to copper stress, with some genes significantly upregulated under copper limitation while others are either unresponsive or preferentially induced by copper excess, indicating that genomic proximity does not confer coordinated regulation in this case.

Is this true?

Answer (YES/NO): NO